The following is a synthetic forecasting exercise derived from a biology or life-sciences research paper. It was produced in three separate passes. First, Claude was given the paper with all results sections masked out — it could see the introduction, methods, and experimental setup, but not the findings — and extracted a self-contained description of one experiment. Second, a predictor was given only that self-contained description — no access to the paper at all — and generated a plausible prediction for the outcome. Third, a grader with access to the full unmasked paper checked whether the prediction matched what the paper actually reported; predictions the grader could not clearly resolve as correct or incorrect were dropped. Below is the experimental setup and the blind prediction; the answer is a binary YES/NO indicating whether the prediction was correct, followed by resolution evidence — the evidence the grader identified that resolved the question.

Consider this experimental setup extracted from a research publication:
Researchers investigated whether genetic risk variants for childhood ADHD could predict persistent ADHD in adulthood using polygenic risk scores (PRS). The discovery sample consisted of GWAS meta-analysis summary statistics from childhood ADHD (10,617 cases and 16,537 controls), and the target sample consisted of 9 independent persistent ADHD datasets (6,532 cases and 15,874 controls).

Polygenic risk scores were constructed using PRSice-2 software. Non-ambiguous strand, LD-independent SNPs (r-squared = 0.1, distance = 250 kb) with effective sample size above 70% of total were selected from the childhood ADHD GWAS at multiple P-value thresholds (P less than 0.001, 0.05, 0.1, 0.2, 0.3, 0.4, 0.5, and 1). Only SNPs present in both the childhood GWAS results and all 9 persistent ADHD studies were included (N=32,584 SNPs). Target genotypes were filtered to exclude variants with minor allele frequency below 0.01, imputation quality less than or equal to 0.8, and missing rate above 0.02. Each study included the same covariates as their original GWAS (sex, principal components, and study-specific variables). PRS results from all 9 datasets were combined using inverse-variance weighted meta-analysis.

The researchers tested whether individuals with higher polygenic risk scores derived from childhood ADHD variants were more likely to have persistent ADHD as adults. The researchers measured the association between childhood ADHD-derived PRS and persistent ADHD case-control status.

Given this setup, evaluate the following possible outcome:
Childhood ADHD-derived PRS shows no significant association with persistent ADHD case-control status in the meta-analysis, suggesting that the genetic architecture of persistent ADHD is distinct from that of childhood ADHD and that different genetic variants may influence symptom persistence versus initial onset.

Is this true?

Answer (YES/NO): NO